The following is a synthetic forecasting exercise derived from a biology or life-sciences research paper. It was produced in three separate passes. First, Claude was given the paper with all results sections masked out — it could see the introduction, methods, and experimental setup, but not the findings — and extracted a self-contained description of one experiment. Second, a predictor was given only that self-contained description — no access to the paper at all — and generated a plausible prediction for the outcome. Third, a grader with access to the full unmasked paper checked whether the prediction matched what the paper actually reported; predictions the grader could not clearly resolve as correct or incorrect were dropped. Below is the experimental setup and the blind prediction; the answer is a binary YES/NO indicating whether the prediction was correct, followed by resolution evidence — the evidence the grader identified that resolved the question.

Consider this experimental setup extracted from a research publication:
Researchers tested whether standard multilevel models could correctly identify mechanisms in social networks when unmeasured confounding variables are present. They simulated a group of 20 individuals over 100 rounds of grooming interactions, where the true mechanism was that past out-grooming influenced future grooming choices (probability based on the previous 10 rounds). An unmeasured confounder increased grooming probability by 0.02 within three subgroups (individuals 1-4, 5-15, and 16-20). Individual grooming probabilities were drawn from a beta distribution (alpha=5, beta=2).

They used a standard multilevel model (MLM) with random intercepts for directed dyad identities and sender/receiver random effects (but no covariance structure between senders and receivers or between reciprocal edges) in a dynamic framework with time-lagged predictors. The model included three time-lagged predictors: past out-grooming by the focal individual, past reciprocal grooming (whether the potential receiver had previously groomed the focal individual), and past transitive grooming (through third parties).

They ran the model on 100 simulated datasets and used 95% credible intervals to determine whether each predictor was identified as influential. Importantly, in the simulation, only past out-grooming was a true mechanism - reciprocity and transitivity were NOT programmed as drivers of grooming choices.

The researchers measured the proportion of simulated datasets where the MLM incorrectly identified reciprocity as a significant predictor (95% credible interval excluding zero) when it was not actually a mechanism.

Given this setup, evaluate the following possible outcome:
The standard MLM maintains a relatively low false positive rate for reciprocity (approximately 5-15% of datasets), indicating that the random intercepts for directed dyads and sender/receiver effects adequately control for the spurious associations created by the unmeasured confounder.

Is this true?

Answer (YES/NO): NO